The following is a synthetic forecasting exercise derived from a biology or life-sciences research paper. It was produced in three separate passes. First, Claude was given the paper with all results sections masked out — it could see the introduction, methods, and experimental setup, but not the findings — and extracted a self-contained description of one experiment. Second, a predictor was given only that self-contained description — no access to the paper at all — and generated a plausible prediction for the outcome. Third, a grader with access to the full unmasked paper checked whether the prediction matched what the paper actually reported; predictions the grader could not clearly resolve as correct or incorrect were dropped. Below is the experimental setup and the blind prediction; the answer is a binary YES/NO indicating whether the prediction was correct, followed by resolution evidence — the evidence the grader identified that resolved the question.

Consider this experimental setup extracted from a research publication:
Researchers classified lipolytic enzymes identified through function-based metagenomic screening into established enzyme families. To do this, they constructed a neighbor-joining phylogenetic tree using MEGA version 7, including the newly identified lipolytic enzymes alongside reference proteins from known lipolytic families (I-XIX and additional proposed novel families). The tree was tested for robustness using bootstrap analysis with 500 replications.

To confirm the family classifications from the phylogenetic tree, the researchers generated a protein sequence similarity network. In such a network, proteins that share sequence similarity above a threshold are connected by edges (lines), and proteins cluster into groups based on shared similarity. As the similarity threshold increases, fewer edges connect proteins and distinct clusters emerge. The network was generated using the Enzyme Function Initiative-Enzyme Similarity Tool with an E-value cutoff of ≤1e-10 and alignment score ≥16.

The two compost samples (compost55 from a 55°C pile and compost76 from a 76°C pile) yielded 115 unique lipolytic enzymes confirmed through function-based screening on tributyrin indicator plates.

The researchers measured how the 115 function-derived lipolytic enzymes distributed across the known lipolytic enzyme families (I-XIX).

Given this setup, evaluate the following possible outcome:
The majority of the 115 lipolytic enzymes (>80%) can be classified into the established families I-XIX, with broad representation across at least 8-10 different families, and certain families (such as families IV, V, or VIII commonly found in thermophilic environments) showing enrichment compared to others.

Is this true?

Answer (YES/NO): NO